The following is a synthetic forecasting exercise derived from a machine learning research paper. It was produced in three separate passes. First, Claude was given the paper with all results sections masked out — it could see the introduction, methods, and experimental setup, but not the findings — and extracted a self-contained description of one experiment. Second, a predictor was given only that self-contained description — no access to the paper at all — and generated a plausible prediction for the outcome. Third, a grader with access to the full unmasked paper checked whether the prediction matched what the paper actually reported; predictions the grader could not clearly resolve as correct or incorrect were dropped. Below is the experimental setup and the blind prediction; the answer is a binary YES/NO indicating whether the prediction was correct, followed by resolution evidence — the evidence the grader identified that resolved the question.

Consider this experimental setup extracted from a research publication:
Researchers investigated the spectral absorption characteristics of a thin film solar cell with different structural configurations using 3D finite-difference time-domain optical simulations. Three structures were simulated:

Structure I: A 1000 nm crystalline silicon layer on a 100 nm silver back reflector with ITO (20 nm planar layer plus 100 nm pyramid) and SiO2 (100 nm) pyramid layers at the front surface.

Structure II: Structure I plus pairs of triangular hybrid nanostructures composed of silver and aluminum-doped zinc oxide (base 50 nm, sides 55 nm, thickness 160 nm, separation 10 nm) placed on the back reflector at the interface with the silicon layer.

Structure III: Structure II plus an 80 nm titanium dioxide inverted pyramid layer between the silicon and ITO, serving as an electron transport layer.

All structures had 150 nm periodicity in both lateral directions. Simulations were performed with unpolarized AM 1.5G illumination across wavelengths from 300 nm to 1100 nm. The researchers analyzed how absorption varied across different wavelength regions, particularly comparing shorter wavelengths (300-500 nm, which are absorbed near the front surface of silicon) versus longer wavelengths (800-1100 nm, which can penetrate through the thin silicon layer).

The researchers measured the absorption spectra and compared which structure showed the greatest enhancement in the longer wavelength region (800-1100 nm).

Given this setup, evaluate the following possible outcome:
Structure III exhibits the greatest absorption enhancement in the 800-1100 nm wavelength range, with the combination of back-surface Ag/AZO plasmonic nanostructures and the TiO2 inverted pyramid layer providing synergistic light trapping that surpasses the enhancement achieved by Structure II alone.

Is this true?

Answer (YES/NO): NO